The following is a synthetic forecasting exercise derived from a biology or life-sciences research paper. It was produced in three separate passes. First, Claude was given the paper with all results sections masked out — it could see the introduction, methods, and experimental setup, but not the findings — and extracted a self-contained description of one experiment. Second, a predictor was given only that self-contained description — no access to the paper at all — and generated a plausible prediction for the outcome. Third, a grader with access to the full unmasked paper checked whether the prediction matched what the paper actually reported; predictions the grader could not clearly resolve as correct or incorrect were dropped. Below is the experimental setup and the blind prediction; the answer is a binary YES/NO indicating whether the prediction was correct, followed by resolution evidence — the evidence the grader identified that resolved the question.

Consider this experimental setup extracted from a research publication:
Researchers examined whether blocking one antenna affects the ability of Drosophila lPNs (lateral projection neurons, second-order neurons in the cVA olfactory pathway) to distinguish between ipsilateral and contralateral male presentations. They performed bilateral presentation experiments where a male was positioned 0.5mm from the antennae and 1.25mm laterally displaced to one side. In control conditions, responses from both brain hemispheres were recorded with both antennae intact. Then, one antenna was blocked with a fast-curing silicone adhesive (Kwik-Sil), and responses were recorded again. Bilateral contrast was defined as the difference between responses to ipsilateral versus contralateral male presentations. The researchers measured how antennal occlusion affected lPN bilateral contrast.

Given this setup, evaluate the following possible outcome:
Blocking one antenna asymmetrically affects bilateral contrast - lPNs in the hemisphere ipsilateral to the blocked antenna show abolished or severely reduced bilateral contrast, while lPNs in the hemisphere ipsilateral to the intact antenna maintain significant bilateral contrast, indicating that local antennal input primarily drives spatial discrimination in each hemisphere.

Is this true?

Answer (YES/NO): NO